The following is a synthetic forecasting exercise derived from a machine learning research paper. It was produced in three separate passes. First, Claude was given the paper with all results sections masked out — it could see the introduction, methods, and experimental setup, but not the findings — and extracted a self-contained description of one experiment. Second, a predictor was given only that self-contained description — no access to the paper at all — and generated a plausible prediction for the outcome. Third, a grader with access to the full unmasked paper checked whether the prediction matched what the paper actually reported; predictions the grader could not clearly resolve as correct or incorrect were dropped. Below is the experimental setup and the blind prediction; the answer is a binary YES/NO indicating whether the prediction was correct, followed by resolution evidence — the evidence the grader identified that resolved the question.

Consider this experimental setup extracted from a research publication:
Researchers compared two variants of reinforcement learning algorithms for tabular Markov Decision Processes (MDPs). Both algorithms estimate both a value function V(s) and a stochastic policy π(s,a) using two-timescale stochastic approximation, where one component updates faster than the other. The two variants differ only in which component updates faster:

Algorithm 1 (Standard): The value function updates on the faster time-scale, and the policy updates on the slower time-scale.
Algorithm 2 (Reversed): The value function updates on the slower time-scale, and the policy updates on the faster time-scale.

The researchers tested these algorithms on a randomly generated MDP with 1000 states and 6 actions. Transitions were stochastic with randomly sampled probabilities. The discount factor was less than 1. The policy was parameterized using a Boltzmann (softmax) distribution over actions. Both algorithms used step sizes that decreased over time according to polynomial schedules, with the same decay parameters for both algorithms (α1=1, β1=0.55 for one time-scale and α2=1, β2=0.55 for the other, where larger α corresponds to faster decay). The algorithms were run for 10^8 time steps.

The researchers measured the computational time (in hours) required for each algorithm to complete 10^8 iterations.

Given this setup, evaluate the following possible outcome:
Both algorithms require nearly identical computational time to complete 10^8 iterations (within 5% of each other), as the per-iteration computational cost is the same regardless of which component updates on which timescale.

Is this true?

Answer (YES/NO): YES